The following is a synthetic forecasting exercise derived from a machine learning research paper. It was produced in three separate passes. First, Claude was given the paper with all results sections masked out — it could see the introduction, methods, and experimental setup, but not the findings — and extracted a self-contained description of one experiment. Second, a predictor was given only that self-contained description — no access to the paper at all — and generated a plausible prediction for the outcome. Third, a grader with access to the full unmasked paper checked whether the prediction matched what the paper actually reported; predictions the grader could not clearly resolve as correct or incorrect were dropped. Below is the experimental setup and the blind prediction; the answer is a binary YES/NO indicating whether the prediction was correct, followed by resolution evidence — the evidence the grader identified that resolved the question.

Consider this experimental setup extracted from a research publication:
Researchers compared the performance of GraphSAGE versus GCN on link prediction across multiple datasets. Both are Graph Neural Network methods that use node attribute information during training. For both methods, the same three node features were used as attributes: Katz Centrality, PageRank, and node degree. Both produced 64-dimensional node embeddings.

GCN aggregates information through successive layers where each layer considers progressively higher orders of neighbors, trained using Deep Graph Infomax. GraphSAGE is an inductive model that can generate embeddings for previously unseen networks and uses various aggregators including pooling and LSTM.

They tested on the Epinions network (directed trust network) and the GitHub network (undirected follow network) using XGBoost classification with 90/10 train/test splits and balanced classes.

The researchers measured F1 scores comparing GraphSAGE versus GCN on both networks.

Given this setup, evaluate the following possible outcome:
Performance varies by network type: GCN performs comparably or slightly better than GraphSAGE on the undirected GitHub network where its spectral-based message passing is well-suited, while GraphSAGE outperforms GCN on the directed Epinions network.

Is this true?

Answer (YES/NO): NO